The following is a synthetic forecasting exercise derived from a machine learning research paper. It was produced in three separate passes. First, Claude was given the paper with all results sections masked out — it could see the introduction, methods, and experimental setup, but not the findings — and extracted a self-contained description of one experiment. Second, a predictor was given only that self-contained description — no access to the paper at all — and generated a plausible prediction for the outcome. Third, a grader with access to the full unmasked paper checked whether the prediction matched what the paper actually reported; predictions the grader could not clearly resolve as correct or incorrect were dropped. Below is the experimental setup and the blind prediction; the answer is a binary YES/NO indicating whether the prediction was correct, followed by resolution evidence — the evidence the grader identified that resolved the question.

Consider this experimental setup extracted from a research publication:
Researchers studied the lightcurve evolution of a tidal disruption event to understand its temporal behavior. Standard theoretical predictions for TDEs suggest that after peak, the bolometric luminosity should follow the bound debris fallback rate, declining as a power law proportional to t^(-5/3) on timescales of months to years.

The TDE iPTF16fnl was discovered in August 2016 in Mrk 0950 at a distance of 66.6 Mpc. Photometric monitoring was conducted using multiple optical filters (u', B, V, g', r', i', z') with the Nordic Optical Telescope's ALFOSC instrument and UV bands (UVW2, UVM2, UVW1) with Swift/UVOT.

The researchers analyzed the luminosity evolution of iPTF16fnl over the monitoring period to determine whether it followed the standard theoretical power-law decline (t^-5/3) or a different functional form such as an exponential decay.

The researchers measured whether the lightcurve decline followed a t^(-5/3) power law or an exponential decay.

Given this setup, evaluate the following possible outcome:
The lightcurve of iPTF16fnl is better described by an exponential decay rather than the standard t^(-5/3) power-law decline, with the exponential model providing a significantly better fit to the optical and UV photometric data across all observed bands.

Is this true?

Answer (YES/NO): YES